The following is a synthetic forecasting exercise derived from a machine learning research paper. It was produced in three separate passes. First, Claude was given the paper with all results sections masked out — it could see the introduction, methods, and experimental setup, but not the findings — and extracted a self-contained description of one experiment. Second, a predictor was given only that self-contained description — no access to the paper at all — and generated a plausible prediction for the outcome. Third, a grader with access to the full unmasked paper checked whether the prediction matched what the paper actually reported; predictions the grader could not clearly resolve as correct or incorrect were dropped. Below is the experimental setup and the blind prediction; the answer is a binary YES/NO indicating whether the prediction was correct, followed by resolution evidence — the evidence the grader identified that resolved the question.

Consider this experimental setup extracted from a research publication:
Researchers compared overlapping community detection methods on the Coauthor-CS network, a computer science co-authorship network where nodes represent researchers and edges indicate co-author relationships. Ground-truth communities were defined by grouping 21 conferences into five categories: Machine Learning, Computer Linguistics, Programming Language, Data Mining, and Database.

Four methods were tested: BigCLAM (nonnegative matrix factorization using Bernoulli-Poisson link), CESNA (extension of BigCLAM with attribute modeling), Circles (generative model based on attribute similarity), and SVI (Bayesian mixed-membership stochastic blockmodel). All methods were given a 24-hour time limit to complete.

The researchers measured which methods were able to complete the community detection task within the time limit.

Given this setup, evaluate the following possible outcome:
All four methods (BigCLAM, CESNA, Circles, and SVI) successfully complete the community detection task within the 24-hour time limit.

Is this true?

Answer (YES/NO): NO